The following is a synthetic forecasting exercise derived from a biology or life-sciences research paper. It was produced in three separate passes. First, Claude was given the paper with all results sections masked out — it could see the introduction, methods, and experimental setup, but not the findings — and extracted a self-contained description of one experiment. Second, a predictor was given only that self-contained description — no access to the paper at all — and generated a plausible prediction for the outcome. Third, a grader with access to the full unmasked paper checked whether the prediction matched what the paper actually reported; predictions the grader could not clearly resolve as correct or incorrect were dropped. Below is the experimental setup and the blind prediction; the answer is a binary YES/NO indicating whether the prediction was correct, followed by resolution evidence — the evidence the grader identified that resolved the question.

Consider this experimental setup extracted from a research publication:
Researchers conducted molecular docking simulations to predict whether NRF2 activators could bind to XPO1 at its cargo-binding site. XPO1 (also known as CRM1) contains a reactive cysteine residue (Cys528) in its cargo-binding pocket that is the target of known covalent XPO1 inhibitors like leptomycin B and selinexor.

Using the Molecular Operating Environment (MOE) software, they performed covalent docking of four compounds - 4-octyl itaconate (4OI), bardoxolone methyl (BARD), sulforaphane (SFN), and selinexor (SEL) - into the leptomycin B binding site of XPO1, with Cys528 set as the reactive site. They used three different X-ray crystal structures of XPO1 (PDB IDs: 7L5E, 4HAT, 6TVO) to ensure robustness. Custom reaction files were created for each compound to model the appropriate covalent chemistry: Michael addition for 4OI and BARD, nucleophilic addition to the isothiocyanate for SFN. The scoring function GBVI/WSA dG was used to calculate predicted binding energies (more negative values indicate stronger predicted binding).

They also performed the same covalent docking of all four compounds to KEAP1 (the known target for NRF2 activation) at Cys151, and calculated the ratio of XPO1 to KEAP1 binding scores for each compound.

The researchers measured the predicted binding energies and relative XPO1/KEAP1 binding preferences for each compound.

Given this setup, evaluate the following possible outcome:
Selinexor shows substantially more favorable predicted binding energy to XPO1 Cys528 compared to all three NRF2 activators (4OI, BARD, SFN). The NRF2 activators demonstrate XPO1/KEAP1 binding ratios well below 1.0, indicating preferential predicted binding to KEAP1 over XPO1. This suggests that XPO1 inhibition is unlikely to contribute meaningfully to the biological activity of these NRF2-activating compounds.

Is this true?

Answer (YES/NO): NO